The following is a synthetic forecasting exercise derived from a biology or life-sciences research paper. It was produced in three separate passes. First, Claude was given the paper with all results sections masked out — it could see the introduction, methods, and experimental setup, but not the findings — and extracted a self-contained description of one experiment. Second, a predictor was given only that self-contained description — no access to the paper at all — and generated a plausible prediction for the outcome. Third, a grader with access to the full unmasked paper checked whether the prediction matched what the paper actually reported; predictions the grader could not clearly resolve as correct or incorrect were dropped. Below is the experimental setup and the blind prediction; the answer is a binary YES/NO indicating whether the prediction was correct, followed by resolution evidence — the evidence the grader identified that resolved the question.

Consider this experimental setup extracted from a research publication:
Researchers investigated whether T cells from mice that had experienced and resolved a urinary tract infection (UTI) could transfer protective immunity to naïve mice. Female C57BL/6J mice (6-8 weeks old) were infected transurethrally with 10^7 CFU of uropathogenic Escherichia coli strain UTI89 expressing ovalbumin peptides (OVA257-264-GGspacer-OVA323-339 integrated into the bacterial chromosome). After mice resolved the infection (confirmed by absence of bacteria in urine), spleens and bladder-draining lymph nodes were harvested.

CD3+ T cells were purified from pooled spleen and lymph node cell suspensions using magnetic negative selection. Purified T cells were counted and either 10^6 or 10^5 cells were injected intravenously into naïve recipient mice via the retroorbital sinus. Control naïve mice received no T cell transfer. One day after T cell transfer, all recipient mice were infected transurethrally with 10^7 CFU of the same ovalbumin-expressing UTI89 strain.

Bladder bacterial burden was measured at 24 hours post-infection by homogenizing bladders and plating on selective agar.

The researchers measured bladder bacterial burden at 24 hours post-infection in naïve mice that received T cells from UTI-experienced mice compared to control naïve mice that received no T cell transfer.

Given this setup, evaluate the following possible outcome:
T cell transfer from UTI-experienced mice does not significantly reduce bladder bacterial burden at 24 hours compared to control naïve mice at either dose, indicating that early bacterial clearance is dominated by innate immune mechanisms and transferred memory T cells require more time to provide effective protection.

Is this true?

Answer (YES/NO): NO